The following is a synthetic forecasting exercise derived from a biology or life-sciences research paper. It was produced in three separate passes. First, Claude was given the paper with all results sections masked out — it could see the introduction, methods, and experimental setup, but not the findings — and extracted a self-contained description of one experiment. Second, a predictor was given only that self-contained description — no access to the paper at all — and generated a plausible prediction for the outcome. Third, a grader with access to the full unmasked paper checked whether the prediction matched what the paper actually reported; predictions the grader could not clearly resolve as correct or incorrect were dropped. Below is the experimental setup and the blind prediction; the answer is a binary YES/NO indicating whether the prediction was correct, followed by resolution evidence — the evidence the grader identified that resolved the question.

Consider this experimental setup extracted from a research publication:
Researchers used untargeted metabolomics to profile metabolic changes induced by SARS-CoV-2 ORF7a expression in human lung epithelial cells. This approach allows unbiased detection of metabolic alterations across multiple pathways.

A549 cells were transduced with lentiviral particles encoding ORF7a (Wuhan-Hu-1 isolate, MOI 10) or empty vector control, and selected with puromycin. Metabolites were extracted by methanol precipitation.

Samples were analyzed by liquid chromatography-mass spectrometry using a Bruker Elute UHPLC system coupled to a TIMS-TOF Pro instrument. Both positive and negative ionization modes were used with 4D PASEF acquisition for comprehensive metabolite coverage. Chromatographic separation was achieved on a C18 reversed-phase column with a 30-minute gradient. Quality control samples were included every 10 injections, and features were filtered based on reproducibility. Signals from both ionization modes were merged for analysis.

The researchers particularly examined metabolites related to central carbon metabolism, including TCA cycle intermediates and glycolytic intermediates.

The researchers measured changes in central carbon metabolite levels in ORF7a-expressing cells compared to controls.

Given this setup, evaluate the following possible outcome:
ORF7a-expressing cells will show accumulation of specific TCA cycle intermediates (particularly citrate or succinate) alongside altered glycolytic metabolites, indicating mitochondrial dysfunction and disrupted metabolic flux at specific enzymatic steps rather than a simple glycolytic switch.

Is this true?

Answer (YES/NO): NO